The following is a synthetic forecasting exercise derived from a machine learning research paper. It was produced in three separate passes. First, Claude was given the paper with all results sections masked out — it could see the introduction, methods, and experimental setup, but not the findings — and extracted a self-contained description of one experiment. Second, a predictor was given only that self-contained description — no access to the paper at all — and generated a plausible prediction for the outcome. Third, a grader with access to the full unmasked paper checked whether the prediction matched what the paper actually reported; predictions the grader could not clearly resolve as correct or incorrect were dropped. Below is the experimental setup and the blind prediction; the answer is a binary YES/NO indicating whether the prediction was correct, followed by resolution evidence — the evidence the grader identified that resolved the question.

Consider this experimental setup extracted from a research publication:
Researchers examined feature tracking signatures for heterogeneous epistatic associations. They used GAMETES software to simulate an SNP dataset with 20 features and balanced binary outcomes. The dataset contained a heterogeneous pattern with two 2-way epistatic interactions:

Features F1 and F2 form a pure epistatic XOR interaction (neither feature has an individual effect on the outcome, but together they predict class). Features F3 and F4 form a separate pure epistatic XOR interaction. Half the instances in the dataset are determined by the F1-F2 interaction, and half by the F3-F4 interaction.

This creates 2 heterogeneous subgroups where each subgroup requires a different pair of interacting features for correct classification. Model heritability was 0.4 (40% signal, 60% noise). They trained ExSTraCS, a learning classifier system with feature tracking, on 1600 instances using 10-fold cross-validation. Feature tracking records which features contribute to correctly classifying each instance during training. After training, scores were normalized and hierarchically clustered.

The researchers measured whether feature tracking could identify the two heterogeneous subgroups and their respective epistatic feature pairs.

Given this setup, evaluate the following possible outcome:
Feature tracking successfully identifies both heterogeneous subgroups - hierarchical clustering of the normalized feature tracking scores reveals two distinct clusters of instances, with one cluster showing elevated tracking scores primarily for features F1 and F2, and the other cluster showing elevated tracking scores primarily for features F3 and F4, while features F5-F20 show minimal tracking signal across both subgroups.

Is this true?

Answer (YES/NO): NO